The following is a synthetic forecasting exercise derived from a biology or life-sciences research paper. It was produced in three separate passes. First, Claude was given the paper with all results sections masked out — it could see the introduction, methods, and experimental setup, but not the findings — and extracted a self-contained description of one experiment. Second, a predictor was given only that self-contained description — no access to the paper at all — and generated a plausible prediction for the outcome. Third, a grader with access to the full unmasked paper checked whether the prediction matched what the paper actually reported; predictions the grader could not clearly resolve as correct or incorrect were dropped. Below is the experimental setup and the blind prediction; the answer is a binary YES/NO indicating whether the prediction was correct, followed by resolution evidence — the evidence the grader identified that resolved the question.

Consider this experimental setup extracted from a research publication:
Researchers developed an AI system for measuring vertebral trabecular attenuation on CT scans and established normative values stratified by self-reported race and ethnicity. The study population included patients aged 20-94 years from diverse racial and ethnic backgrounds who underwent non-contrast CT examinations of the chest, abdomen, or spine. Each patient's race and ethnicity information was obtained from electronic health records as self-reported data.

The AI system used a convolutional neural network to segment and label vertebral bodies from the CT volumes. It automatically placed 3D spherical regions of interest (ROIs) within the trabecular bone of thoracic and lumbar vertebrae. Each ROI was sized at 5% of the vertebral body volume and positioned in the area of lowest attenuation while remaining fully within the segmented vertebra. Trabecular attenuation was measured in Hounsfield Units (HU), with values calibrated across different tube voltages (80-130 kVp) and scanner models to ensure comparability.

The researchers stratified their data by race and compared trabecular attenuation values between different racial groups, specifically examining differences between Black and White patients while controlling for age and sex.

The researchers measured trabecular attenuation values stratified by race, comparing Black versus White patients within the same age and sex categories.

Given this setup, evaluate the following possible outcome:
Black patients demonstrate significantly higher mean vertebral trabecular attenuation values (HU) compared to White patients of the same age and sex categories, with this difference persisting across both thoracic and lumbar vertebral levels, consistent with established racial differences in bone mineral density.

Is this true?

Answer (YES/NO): NO